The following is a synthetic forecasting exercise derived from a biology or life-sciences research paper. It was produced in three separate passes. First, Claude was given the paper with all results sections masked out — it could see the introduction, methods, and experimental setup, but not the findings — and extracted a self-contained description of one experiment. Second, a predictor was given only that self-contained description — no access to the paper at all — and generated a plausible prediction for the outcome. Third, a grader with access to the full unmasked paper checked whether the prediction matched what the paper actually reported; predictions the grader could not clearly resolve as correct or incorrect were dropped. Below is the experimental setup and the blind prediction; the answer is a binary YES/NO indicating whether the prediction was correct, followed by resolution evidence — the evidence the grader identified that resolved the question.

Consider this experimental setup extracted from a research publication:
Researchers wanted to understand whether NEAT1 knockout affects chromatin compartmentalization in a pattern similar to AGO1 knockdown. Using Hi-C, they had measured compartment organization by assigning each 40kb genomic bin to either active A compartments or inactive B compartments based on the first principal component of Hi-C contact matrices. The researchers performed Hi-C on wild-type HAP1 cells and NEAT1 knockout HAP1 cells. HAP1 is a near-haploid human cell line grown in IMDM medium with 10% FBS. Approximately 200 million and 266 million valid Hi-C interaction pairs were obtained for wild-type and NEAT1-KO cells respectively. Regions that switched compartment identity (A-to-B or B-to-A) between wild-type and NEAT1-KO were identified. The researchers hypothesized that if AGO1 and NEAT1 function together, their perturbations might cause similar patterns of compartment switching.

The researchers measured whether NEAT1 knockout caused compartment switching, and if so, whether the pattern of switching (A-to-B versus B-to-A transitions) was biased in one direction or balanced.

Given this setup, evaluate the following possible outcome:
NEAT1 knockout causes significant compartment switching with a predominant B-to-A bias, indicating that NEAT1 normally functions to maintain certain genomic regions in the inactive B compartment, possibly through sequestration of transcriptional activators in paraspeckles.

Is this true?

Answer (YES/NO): NO